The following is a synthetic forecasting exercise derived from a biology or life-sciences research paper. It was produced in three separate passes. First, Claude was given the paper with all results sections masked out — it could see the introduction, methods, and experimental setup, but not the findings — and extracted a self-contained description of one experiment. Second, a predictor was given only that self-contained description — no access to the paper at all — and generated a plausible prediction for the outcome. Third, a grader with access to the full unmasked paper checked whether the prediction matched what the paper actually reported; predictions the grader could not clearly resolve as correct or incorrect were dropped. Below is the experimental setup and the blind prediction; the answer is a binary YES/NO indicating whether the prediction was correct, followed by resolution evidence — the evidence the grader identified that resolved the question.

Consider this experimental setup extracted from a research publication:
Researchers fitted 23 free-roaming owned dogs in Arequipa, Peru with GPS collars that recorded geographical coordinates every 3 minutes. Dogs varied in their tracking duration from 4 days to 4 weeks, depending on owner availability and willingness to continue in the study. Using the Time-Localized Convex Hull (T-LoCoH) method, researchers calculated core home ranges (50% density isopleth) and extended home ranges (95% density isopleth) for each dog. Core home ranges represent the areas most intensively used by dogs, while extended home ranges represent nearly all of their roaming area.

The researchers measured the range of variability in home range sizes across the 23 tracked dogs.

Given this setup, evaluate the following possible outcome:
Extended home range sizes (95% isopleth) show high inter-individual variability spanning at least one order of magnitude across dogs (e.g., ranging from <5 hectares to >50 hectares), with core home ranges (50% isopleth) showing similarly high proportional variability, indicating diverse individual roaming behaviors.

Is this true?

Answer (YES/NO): YES